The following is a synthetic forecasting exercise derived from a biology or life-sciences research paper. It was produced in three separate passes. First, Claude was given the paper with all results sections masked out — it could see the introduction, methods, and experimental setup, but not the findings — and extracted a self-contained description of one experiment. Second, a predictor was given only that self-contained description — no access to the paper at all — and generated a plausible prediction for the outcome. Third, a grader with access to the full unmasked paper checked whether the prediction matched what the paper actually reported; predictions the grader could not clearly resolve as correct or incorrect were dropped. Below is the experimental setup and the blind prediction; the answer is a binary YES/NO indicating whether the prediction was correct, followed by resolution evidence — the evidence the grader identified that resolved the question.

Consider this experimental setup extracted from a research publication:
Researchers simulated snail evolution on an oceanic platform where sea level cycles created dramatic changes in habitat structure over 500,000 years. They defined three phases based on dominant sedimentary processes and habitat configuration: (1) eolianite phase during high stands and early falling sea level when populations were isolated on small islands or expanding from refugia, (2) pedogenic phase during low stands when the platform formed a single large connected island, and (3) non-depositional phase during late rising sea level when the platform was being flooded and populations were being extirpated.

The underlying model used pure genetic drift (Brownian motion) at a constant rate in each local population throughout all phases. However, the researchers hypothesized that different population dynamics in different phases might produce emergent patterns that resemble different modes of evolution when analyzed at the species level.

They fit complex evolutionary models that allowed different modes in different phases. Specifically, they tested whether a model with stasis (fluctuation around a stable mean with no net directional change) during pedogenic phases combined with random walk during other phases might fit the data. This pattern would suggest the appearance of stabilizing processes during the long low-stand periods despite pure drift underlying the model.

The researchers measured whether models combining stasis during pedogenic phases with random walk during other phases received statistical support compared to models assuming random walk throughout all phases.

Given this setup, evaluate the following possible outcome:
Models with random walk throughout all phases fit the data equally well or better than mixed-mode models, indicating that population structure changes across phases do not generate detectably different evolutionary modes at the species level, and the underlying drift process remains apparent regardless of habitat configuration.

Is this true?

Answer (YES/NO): NO